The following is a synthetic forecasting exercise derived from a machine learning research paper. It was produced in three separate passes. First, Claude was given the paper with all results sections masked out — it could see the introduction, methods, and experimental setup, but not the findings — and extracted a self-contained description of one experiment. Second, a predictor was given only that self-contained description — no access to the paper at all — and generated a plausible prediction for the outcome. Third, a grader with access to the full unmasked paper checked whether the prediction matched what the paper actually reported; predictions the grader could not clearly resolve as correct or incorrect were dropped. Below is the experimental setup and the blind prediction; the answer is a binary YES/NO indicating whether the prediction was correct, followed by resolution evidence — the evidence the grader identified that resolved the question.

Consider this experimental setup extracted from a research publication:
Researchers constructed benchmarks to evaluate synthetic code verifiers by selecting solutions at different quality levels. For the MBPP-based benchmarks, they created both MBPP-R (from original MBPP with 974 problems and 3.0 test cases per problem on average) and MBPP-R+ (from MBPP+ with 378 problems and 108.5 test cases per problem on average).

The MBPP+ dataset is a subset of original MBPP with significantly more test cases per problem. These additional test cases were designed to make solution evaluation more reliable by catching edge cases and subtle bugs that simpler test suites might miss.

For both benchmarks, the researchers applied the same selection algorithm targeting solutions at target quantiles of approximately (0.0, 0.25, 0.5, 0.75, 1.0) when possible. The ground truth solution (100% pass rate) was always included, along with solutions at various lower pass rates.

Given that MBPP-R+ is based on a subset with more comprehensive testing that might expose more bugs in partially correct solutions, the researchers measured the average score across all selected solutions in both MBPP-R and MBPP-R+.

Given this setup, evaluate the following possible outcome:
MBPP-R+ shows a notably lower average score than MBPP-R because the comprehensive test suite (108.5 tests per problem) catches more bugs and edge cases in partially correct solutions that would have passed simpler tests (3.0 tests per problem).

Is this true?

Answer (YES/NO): NO